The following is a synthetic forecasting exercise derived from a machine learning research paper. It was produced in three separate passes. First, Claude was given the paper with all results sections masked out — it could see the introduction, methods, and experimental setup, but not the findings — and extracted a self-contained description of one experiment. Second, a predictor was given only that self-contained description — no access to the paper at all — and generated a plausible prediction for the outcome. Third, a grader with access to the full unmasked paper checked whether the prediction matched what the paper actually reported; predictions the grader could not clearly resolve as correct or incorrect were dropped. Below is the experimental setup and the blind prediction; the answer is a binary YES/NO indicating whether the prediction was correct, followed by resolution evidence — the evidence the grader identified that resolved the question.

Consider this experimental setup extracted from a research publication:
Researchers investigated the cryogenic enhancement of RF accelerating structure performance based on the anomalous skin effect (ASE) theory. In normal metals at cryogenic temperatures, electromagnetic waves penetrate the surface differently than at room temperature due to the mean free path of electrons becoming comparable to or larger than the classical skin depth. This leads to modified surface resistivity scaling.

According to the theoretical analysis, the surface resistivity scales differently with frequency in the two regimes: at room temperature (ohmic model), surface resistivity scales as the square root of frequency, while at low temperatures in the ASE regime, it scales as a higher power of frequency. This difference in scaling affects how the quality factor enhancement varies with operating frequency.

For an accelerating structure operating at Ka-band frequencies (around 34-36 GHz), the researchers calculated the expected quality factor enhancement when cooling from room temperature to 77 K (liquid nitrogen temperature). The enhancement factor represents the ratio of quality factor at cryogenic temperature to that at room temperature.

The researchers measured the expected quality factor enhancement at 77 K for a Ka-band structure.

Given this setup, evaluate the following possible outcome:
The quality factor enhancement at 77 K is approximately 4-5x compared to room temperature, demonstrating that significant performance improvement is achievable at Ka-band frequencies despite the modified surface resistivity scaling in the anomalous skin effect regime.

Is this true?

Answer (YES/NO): NO